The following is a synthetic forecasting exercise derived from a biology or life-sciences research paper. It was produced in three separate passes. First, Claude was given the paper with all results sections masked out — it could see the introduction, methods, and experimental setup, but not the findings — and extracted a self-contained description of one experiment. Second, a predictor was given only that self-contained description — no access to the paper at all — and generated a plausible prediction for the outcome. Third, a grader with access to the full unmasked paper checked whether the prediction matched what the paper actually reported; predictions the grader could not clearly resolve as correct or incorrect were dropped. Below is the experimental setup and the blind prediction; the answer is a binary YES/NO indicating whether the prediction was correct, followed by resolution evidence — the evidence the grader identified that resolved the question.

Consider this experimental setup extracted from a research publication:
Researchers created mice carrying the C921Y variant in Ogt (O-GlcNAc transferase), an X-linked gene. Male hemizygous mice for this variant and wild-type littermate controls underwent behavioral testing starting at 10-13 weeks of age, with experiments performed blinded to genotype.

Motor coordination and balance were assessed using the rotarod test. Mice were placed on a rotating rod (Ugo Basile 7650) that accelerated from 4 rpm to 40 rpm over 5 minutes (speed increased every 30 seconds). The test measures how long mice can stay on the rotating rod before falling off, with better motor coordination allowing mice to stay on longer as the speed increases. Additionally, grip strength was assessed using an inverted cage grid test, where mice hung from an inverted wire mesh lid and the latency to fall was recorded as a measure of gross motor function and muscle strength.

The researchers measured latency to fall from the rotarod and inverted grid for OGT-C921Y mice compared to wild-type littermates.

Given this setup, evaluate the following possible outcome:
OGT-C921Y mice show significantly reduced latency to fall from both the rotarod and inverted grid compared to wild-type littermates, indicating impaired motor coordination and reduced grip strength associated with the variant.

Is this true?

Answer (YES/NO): NO